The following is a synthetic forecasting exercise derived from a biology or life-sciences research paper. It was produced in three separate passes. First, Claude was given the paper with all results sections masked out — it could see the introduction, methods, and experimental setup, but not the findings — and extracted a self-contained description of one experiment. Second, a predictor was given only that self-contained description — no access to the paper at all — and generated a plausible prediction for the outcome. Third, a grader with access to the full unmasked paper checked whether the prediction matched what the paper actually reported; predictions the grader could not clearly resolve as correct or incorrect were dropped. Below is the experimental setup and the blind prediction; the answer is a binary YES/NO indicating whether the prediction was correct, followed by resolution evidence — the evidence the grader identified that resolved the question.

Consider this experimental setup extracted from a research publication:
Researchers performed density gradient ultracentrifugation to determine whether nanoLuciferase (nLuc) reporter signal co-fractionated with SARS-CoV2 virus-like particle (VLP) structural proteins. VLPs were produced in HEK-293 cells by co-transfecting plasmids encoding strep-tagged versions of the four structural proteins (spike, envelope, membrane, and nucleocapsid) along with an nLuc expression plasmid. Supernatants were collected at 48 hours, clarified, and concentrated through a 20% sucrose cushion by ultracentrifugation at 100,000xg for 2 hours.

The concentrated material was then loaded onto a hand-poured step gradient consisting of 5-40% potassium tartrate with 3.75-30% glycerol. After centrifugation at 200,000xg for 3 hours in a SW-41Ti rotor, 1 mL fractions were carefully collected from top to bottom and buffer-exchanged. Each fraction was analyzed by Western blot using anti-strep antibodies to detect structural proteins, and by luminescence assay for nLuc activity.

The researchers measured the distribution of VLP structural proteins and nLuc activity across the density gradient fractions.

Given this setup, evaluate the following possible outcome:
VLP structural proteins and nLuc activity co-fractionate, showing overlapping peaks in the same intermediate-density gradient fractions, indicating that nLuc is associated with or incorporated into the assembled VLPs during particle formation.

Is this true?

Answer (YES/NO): YES